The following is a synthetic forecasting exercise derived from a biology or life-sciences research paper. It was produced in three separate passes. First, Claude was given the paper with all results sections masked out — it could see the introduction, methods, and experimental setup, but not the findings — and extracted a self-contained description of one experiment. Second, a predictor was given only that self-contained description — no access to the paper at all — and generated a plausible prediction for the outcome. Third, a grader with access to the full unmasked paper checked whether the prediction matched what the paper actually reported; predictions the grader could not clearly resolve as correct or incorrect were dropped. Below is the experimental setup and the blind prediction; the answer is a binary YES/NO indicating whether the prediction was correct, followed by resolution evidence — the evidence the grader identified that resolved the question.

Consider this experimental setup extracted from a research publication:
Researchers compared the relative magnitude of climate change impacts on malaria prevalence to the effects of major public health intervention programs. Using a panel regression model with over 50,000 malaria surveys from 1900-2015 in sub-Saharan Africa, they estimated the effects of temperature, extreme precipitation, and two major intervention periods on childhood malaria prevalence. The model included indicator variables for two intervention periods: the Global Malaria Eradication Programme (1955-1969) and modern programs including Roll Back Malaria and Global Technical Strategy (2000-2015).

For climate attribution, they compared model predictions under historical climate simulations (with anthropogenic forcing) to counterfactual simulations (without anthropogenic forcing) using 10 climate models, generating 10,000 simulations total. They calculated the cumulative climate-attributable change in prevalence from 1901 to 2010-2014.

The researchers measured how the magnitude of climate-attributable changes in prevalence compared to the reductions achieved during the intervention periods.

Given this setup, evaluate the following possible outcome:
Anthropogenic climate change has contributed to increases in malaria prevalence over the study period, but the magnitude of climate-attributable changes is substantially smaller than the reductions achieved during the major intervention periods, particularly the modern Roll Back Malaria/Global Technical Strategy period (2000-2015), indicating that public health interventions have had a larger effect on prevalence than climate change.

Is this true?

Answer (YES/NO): YES